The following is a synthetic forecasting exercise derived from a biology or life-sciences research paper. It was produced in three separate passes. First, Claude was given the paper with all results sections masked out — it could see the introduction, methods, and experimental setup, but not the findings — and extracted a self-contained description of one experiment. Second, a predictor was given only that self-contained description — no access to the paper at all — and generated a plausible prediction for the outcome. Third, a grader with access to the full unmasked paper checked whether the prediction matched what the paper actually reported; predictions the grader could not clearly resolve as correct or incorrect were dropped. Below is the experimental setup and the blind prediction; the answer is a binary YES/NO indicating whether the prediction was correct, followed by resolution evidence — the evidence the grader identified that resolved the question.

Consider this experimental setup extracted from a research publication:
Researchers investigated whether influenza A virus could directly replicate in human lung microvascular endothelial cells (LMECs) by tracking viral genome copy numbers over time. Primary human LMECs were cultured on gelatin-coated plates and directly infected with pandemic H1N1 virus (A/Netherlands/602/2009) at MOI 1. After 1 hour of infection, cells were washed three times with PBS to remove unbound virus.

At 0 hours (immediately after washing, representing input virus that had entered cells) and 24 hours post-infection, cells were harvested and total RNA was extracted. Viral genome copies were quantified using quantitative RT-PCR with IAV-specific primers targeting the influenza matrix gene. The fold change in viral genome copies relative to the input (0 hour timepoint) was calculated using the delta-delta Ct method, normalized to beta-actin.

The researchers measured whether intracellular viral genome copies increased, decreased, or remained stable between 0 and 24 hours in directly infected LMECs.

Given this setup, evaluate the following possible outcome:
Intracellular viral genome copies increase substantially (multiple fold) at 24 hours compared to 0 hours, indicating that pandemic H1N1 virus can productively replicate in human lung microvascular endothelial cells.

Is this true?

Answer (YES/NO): NO